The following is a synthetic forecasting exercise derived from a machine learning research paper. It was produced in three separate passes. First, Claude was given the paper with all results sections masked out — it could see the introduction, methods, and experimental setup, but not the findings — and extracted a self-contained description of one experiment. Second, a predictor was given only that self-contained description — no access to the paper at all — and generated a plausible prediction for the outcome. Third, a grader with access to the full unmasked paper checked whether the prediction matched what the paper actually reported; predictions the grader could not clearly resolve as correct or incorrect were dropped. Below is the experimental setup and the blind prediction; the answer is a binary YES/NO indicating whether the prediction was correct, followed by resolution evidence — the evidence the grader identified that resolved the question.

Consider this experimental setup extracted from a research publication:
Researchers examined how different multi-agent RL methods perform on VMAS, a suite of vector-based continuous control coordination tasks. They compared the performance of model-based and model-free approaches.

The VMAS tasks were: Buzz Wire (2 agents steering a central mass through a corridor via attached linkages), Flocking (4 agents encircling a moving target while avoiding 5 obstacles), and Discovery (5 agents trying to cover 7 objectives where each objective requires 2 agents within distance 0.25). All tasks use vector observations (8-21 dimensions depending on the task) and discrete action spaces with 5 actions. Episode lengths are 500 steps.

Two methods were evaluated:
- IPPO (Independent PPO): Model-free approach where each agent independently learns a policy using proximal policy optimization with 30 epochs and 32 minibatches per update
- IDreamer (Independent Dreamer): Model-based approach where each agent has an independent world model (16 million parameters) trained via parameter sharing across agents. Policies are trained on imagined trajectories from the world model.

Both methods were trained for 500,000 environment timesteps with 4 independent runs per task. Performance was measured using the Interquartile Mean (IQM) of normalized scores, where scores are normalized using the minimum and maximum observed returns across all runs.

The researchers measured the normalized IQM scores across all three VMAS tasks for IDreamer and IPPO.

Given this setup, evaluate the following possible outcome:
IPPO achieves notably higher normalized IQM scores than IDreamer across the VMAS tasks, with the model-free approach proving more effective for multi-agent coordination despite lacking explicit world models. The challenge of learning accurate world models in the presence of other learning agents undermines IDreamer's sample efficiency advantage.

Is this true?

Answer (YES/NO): NO